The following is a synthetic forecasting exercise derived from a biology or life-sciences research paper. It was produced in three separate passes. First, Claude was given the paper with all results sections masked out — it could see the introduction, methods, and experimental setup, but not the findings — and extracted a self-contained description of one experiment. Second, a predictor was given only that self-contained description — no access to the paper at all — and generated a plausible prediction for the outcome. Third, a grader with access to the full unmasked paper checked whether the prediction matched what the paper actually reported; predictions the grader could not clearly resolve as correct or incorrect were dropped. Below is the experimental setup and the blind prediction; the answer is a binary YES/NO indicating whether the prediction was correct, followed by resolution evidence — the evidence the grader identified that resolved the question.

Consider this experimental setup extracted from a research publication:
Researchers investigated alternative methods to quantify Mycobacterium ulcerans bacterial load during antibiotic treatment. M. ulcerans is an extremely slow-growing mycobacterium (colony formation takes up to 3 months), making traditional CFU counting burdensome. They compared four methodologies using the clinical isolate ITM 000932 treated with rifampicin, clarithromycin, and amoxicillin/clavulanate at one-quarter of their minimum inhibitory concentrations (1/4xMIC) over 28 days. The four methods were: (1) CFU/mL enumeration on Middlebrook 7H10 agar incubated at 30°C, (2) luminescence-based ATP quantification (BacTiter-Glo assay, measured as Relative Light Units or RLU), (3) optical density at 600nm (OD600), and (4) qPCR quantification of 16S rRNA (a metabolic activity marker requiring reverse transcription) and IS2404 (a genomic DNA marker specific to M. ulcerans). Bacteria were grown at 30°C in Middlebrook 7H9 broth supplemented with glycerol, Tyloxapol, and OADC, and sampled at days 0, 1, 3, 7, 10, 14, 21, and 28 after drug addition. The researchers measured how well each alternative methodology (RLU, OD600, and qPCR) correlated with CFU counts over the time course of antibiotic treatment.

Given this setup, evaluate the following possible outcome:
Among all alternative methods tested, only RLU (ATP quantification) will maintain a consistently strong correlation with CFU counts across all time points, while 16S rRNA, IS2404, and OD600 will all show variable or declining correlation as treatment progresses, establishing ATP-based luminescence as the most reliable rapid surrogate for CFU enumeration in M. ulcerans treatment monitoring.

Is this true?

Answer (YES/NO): NO